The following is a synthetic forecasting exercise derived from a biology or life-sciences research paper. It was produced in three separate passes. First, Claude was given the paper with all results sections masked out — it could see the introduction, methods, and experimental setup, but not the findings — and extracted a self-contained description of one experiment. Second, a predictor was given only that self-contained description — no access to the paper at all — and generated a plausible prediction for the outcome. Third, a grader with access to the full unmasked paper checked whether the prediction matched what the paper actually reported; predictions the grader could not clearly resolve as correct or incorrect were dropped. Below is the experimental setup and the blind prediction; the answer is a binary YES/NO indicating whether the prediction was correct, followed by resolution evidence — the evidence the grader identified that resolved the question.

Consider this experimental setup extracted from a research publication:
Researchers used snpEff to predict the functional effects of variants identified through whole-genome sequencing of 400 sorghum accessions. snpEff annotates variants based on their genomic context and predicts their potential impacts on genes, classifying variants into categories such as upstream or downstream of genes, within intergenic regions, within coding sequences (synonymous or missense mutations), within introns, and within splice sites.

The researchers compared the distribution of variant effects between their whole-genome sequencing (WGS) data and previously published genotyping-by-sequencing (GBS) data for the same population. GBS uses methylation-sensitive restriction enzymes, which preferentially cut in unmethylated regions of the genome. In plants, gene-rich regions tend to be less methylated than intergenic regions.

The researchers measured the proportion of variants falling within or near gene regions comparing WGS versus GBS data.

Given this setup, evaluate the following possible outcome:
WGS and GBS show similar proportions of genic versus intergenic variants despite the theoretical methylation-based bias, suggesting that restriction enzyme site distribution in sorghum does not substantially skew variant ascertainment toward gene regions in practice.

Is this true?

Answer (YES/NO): NO